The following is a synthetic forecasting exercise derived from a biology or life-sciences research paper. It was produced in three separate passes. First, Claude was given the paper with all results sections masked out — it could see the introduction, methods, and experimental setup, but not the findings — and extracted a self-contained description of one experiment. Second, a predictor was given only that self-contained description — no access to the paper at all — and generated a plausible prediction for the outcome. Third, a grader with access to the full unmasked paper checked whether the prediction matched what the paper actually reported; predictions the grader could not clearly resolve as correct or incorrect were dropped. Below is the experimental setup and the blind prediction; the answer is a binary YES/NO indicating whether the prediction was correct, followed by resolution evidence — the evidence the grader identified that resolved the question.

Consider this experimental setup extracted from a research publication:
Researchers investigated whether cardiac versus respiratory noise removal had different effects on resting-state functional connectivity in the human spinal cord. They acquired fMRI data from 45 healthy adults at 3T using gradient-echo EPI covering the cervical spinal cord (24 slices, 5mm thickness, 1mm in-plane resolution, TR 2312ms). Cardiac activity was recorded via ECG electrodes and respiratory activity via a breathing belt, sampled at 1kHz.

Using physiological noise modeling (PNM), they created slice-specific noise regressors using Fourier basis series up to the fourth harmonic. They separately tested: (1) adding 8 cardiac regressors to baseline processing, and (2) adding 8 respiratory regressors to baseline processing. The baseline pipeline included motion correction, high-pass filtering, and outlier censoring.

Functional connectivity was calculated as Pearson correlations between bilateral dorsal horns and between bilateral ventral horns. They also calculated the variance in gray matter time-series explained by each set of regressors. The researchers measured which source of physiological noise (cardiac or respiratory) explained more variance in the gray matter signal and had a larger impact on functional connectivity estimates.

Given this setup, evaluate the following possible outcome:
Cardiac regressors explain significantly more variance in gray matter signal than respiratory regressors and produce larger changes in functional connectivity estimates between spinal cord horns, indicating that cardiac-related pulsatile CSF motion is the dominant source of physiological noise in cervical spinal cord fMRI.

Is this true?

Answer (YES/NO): NO